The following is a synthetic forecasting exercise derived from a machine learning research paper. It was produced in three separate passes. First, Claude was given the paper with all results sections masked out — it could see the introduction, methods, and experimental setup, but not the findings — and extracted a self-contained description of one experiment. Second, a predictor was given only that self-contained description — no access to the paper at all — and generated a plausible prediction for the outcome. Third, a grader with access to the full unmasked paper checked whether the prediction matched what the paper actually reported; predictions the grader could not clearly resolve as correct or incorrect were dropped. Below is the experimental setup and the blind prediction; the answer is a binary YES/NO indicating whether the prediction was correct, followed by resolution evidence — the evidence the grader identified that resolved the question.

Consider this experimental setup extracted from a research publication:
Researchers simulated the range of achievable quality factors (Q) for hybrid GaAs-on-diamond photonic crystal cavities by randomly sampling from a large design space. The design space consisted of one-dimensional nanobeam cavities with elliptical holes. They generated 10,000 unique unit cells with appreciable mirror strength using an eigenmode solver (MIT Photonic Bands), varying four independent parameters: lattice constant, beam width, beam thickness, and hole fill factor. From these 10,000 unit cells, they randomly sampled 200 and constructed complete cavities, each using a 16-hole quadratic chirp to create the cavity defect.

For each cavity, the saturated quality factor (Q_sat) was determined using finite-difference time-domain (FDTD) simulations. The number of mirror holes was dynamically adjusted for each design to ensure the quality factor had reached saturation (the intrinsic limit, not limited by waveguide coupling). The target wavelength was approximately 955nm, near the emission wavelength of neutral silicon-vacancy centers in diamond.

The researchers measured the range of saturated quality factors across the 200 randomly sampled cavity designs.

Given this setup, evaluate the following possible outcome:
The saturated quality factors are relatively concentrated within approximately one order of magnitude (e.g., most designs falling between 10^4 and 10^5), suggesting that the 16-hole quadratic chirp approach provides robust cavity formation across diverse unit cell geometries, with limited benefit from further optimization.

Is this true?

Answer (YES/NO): NO